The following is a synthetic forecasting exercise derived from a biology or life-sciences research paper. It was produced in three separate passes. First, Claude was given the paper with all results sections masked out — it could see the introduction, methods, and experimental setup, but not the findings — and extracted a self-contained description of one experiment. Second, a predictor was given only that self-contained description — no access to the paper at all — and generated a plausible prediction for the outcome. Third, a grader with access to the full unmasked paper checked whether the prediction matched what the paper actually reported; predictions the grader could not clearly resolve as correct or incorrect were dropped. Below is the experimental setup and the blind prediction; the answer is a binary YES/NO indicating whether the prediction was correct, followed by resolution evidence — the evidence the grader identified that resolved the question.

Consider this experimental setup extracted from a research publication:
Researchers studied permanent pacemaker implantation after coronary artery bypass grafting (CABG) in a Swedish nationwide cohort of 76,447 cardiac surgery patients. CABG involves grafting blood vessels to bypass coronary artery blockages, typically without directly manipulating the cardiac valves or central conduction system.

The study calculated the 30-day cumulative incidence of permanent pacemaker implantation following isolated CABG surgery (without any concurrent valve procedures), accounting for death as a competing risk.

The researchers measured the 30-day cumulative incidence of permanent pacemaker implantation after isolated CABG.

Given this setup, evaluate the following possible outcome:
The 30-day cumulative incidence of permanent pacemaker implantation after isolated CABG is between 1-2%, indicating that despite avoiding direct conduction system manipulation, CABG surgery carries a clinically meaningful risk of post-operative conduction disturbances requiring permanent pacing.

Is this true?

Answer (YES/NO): NO